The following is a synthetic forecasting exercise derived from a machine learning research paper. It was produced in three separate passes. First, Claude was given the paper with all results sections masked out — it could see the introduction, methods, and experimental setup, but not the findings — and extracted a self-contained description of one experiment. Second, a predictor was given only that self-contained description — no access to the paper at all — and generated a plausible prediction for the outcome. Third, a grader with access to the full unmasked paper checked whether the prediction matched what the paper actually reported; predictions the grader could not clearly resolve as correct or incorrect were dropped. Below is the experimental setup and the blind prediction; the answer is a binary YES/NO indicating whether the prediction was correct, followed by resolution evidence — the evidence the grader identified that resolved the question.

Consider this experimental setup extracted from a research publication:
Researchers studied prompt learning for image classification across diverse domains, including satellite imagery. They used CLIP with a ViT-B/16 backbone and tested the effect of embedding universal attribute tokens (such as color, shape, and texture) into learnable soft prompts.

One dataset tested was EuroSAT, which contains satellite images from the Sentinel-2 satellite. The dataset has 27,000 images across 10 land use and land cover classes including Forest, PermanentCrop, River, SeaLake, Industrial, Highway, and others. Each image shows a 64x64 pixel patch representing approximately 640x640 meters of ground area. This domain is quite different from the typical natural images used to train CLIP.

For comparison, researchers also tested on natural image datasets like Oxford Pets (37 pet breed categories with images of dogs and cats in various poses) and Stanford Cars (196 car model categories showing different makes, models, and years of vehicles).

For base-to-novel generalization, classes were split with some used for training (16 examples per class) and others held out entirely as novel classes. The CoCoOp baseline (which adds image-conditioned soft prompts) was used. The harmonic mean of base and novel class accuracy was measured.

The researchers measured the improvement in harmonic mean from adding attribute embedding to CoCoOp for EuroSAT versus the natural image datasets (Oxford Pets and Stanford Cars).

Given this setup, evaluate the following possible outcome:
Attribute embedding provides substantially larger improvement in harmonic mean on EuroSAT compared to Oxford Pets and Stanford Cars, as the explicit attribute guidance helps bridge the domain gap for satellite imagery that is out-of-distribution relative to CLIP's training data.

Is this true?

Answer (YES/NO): YES